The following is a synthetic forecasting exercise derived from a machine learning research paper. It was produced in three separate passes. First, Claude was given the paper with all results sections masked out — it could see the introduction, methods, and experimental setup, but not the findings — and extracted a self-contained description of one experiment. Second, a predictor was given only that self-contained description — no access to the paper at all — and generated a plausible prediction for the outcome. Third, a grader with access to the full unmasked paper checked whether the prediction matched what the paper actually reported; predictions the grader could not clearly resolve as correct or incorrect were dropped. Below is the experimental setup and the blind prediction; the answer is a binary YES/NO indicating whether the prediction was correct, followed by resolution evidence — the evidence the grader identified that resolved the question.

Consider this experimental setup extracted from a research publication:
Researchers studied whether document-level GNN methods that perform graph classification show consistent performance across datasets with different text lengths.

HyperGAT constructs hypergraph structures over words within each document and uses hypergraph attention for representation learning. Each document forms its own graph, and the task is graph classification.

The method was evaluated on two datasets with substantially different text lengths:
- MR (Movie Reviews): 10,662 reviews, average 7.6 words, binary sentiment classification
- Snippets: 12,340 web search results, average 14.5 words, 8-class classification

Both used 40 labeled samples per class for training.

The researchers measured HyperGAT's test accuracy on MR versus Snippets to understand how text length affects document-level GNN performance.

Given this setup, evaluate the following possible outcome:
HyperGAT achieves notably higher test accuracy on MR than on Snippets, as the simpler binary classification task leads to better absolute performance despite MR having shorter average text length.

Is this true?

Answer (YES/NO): NO